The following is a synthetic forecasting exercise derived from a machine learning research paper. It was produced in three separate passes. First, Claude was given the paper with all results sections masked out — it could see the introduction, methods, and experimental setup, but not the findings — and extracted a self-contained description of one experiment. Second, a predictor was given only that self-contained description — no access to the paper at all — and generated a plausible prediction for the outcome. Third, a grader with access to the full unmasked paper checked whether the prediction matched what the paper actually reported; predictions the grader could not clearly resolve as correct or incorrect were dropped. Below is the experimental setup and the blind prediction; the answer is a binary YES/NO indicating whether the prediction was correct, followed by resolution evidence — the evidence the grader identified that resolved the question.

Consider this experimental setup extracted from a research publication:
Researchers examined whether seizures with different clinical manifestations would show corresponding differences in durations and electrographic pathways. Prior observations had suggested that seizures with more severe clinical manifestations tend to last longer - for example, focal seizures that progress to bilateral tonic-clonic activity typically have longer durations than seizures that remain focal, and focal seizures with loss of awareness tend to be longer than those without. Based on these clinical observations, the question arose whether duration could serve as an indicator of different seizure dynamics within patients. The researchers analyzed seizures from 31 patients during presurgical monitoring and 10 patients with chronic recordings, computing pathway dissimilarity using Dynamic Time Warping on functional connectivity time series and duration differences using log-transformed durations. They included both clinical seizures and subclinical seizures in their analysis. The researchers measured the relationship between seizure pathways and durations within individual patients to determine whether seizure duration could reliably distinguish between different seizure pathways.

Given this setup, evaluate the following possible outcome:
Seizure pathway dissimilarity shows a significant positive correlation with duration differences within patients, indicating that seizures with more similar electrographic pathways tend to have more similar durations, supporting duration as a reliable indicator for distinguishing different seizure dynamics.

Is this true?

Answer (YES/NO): NO